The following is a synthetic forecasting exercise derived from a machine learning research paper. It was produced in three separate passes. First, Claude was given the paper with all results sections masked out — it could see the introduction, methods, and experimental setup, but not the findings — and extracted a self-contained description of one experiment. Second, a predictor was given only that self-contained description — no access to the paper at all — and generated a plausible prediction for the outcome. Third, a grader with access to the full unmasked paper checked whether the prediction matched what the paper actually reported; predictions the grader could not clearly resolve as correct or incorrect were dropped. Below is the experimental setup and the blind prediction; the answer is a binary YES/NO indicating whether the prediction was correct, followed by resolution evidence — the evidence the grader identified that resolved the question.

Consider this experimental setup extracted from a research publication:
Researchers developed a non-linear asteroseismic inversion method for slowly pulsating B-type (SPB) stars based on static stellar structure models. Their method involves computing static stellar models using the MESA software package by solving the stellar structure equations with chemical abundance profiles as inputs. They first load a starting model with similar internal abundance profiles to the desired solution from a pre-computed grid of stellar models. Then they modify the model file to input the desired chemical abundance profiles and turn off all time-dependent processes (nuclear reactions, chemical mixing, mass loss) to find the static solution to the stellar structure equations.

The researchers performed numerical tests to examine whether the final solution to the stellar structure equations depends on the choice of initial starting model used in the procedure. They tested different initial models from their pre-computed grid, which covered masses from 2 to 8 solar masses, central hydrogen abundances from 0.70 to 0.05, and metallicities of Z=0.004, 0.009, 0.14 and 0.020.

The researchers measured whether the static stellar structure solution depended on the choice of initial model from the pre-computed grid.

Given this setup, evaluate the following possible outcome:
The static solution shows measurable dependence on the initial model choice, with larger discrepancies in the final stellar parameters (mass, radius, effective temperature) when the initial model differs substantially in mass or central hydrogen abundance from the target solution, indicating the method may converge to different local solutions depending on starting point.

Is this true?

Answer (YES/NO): NO